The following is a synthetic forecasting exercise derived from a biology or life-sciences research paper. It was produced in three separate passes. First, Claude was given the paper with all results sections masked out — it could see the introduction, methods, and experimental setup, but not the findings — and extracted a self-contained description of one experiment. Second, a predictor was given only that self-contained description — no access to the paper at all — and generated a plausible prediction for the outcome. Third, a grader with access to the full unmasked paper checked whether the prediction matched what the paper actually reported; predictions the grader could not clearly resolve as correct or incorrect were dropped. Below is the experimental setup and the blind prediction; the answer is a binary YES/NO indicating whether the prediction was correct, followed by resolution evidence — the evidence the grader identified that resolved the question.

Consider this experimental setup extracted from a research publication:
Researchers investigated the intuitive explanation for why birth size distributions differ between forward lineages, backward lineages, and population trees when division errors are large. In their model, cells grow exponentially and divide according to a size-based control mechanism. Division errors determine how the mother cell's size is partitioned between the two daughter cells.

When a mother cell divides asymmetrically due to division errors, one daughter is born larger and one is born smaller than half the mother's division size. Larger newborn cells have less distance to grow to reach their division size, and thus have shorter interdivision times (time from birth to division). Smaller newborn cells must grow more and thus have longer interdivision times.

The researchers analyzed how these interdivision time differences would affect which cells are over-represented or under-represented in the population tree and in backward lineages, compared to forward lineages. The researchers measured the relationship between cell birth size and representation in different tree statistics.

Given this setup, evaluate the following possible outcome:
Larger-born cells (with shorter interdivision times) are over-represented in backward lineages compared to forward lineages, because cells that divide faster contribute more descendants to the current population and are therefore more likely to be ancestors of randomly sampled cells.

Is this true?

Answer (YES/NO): YES